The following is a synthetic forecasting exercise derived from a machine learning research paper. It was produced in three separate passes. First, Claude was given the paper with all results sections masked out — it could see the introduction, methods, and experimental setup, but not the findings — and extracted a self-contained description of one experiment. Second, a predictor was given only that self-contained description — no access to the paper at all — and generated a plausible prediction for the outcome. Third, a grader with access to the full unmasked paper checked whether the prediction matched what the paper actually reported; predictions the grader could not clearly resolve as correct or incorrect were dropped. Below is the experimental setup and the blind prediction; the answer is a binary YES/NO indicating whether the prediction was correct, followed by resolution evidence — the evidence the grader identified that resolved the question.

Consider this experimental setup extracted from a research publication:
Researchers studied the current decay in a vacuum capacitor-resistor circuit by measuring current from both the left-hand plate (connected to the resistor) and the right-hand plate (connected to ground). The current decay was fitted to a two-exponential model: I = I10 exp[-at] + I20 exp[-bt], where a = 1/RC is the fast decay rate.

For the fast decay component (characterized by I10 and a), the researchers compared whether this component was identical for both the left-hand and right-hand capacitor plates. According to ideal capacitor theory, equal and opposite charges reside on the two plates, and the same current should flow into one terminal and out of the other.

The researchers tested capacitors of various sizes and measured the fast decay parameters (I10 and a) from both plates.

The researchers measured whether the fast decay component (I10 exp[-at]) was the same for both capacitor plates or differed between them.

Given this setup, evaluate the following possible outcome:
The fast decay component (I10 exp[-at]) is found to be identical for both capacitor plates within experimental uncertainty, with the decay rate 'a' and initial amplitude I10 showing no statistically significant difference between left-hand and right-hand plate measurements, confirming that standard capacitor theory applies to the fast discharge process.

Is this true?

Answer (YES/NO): YES